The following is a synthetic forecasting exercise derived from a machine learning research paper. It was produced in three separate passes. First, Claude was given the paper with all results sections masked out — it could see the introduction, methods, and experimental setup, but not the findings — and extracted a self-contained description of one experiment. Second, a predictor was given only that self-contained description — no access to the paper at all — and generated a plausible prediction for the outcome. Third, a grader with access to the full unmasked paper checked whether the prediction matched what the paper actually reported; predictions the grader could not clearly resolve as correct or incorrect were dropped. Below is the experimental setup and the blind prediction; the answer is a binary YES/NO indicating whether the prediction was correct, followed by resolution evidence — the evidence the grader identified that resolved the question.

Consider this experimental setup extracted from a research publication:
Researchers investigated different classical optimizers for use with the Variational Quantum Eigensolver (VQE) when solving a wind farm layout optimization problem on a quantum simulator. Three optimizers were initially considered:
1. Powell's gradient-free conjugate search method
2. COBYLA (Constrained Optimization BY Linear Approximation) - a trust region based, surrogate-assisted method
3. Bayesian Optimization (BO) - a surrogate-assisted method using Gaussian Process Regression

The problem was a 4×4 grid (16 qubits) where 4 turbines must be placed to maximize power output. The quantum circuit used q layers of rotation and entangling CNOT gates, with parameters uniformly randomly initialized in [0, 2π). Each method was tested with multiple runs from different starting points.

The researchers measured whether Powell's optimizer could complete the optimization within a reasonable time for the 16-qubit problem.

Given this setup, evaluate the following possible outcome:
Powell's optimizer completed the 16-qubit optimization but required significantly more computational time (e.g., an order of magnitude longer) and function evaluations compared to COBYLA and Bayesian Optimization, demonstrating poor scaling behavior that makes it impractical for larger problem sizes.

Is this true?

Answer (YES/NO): NO